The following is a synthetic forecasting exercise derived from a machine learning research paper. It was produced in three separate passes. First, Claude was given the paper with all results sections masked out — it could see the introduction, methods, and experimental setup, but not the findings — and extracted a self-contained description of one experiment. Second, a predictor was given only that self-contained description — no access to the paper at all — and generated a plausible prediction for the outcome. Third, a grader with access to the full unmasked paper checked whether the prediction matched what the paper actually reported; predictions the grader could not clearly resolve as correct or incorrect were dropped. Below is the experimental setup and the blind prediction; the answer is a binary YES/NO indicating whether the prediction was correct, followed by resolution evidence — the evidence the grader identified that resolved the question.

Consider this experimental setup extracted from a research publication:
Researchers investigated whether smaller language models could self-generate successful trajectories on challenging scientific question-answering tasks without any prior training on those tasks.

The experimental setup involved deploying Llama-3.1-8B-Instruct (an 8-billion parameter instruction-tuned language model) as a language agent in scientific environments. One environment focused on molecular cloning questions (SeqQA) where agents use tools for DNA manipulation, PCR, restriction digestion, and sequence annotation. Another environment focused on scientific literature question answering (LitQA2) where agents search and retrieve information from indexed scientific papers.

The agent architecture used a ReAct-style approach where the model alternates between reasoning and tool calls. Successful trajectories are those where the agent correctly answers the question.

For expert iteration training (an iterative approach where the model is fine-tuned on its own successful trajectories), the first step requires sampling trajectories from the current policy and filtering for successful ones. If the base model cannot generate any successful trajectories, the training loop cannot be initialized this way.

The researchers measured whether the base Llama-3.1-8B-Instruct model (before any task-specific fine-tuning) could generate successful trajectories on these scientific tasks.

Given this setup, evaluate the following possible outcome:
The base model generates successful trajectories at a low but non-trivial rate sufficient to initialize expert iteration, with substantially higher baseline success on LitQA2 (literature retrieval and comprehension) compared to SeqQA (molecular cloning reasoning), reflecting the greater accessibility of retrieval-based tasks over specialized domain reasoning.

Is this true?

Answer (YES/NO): NO